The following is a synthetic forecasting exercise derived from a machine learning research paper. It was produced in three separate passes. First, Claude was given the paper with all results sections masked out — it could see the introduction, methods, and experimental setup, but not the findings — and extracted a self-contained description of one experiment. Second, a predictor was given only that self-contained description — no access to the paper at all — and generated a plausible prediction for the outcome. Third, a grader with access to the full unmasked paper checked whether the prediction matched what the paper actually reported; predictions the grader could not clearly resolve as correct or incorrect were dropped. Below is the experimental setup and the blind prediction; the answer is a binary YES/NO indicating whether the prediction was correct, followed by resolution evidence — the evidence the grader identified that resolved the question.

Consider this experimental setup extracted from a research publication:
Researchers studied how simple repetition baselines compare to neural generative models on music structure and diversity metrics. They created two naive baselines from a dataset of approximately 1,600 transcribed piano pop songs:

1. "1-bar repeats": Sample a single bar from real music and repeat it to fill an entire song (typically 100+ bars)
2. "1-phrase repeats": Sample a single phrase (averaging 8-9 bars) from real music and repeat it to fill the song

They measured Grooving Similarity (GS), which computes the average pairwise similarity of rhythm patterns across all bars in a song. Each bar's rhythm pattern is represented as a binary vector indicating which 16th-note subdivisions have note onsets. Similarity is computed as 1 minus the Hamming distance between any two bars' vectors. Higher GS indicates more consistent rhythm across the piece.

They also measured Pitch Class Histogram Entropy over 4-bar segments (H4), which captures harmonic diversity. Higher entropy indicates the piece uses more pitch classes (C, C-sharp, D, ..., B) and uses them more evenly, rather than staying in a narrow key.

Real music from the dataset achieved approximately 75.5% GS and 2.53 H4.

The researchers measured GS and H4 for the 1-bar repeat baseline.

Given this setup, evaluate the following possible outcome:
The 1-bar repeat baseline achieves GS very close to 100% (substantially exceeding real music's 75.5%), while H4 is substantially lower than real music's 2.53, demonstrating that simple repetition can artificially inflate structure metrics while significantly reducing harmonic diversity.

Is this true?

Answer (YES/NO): YES